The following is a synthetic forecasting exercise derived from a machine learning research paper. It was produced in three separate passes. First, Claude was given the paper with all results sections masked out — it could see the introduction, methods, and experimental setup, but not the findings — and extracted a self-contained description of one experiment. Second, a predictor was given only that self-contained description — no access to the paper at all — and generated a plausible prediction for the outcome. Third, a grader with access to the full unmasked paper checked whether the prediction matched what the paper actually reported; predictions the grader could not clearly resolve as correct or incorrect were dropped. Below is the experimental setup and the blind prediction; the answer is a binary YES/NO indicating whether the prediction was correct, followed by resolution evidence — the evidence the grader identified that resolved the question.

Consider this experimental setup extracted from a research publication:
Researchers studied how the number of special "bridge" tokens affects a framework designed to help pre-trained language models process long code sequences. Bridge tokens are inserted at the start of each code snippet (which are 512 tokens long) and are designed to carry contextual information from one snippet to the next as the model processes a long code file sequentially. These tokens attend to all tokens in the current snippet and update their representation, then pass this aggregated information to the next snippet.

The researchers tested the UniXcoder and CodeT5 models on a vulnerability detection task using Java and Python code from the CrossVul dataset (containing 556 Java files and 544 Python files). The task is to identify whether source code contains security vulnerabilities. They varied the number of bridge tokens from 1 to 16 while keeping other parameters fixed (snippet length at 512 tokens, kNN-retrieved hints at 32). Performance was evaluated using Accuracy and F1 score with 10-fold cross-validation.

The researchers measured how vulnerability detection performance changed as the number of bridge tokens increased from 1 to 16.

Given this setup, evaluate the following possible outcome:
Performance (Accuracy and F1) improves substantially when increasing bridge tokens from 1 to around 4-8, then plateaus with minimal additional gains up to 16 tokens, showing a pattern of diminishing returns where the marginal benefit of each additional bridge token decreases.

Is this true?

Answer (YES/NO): NO